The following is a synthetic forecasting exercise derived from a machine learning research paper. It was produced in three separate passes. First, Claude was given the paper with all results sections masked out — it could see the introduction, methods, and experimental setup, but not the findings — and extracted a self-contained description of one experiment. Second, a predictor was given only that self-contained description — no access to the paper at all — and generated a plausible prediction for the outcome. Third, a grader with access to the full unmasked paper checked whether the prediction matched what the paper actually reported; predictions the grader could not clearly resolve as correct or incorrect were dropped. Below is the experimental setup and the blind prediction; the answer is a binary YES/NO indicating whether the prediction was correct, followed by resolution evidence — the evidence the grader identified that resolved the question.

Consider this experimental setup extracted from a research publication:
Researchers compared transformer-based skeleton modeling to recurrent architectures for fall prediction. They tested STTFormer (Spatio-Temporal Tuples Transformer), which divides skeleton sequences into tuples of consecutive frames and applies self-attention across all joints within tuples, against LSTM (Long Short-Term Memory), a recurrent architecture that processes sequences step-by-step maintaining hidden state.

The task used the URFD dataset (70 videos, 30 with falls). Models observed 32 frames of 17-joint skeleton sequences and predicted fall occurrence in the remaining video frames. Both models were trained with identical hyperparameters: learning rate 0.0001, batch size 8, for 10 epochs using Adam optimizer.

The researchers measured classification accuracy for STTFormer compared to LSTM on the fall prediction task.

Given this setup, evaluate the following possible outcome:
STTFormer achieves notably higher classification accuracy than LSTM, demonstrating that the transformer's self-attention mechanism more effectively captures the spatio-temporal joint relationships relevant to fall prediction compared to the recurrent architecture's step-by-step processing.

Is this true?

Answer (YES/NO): YES